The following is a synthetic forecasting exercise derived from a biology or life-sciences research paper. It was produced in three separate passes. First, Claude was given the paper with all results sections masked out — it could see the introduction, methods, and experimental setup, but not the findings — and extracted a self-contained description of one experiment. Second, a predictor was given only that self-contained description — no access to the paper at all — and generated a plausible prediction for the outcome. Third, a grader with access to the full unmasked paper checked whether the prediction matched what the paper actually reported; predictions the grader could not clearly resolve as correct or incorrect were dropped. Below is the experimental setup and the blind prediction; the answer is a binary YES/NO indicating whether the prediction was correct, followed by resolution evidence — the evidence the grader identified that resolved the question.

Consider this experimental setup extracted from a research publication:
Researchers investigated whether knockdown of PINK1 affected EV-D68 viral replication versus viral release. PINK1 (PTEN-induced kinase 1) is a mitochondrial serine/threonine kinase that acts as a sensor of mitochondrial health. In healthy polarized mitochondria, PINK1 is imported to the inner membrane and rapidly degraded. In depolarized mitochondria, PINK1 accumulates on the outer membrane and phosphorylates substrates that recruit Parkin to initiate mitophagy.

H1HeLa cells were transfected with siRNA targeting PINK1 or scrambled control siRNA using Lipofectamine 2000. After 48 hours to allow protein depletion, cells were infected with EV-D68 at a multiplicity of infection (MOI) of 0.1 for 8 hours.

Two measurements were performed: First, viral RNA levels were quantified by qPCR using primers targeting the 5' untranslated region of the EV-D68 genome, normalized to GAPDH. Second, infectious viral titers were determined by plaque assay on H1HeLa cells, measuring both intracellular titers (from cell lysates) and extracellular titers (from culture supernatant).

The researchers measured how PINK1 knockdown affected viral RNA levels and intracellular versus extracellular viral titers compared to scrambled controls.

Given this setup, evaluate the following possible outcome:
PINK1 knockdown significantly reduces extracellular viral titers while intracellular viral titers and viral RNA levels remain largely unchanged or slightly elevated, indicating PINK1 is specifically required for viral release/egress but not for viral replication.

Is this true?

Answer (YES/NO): YES